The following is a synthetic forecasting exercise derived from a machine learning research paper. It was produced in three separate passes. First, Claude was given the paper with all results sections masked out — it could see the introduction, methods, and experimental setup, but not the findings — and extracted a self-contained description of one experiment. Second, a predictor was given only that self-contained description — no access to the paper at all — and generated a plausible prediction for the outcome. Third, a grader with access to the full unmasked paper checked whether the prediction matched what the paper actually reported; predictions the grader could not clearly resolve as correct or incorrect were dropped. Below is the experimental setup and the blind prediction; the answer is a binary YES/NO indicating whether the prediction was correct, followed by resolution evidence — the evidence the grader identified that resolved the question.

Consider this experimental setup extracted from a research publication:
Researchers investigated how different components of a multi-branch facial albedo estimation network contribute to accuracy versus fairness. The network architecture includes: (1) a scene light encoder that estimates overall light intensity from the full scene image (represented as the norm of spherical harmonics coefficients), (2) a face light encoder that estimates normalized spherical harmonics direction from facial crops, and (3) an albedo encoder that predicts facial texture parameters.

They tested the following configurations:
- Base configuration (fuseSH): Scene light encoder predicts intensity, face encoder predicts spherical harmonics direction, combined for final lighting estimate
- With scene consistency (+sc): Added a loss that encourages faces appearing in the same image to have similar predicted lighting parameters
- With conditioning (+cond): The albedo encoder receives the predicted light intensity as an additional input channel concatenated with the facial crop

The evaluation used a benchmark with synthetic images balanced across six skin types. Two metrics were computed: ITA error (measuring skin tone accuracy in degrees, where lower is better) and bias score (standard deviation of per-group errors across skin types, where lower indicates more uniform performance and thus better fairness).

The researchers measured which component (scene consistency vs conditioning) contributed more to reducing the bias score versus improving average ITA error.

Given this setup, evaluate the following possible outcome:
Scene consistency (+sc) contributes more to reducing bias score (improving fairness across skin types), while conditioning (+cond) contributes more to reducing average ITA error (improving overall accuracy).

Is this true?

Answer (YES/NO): YES